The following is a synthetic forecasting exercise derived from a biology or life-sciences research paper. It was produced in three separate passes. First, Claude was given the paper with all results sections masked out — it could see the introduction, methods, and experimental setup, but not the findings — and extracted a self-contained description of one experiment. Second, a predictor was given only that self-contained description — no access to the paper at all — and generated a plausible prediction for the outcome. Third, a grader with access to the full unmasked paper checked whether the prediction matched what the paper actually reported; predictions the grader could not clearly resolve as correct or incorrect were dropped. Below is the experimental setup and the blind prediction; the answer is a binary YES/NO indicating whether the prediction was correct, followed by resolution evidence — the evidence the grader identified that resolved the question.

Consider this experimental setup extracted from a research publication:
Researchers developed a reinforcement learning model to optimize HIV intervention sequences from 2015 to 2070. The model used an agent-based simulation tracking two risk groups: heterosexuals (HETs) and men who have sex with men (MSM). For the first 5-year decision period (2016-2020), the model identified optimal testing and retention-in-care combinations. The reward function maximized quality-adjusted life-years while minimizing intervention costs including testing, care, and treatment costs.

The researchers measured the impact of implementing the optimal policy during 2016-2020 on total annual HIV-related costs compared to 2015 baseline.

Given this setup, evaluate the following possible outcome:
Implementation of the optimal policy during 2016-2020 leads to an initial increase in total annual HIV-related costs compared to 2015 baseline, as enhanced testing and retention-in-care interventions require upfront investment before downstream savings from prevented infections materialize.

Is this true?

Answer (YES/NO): YES